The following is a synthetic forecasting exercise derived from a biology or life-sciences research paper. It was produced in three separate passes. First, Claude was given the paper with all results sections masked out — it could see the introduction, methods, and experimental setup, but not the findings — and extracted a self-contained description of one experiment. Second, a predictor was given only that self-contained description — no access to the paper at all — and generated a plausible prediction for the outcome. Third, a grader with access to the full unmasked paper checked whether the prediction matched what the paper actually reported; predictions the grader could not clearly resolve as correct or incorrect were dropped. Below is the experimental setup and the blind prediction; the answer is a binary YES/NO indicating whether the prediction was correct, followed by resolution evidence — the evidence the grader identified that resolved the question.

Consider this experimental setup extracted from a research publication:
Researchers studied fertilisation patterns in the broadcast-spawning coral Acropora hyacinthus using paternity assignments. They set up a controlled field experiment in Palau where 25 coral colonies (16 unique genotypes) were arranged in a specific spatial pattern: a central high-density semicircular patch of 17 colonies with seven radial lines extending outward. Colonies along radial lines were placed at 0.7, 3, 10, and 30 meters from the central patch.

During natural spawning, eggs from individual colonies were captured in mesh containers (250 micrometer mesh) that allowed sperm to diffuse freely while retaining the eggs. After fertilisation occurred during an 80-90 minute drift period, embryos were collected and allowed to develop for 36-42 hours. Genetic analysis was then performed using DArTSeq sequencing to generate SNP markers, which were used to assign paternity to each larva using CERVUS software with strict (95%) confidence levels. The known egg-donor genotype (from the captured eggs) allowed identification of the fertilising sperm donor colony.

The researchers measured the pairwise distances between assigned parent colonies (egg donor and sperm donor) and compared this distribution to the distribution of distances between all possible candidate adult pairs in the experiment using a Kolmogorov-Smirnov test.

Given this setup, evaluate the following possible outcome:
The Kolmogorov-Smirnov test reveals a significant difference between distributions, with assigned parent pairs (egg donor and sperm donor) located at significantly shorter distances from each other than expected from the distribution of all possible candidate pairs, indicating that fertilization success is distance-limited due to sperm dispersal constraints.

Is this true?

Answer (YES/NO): YES